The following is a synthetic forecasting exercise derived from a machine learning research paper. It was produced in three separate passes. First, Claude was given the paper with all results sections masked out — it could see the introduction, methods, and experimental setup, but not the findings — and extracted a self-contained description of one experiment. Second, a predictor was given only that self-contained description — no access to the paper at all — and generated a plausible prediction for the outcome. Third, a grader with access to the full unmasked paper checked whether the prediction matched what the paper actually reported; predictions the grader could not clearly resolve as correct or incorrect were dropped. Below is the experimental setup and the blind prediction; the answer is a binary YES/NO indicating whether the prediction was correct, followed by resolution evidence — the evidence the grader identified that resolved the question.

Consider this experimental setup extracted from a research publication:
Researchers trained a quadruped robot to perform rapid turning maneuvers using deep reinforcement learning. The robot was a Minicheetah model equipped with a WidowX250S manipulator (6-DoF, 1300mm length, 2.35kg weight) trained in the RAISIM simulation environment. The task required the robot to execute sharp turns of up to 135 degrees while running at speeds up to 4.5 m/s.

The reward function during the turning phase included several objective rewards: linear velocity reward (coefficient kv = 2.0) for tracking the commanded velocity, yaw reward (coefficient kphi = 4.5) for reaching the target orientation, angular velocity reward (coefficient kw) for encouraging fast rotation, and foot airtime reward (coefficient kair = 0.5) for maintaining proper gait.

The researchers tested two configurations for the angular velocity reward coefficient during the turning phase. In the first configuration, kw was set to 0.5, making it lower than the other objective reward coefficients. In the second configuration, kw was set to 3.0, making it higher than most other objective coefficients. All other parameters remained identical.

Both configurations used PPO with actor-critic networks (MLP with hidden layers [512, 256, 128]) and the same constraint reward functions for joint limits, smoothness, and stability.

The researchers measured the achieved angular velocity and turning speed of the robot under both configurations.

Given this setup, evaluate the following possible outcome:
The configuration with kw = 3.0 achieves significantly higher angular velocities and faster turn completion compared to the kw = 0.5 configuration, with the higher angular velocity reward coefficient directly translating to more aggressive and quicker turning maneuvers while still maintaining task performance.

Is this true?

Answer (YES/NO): YES